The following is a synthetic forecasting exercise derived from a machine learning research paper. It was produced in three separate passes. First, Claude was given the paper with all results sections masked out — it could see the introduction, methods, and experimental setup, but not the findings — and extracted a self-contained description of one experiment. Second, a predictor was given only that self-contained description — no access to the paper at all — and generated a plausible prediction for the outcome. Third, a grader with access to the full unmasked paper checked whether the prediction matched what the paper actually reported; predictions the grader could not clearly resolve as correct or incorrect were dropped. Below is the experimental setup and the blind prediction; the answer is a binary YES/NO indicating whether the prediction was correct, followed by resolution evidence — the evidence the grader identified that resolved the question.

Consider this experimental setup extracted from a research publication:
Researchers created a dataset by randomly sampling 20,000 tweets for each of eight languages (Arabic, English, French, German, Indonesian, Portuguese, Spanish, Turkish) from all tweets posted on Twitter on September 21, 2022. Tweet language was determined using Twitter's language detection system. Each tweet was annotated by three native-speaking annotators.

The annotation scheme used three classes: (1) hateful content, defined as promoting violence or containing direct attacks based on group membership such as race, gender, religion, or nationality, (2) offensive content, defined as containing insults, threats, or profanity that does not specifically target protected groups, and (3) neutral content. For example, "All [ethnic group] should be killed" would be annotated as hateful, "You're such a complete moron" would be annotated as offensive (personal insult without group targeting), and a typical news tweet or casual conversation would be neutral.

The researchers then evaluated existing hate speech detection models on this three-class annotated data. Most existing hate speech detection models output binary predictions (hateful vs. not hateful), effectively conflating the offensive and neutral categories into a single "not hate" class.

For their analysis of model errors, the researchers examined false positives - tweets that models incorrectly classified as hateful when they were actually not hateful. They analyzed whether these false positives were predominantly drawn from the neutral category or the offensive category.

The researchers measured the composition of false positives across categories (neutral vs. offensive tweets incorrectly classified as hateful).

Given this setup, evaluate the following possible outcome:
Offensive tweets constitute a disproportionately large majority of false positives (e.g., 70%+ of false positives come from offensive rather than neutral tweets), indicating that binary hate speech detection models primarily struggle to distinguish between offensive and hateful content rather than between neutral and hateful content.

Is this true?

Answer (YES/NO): NO